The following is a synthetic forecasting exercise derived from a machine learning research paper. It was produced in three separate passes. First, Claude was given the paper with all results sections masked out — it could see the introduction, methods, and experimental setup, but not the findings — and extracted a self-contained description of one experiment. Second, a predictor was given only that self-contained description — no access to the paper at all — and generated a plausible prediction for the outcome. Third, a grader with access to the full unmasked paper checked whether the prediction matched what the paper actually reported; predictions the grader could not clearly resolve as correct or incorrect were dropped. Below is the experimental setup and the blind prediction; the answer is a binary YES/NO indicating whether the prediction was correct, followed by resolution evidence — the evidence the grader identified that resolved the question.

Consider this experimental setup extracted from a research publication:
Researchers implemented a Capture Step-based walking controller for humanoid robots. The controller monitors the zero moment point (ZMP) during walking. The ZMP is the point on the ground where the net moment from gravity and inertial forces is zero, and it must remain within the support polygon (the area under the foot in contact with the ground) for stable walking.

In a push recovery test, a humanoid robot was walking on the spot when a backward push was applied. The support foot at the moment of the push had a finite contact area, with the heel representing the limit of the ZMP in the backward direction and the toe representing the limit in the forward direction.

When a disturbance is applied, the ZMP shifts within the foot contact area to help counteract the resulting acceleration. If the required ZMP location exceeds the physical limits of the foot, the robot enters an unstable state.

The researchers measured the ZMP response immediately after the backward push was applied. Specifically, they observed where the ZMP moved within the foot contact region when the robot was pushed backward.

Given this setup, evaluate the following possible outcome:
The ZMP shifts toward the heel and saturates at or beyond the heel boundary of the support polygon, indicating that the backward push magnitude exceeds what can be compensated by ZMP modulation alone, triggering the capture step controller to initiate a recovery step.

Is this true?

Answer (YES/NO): YES